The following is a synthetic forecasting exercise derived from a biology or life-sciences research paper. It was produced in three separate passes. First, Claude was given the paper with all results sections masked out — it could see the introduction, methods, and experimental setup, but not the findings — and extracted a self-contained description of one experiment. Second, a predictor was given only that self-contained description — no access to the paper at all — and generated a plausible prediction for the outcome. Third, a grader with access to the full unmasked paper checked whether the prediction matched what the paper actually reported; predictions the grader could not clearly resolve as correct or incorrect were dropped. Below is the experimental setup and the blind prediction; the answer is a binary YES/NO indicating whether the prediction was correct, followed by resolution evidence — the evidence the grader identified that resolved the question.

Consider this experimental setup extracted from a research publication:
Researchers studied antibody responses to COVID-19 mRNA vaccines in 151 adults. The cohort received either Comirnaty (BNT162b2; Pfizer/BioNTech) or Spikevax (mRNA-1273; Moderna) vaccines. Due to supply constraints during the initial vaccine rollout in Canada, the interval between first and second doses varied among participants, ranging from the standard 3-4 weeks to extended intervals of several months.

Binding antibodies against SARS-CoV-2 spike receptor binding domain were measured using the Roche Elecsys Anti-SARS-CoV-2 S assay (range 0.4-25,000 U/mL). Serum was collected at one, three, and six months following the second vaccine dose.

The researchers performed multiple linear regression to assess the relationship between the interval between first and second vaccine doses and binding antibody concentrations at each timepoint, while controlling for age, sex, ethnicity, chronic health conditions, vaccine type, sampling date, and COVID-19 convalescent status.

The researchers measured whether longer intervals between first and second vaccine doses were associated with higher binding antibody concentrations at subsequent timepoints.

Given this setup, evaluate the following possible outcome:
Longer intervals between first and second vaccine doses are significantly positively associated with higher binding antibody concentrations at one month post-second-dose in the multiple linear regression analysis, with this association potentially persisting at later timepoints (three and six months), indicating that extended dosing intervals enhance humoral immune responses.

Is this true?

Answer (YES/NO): YES